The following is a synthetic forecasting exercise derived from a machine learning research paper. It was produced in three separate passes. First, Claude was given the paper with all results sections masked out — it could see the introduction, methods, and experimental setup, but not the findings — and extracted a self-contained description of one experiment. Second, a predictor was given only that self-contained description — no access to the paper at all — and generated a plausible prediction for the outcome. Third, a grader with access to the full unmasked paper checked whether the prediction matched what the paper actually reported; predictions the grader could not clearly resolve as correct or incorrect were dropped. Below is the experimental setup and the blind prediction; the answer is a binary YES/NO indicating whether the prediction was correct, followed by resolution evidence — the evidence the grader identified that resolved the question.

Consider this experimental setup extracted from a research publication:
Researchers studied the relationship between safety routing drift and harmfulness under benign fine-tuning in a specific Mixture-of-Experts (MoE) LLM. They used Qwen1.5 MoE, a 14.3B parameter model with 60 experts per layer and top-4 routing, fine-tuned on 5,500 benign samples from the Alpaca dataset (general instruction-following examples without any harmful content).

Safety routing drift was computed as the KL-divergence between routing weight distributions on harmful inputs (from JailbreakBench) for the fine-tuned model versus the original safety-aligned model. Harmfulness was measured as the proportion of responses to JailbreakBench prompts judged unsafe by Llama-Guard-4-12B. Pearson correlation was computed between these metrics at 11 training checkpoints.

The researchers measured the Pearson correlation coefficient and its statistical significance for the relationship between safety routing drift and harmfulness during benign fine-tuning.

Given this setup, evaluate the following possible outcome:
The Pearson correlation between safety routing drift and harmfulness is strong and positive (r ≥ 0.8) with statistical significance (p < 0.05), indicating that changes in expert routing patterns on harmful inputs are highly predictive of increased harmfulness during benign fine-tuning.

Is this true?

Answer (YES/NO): YES